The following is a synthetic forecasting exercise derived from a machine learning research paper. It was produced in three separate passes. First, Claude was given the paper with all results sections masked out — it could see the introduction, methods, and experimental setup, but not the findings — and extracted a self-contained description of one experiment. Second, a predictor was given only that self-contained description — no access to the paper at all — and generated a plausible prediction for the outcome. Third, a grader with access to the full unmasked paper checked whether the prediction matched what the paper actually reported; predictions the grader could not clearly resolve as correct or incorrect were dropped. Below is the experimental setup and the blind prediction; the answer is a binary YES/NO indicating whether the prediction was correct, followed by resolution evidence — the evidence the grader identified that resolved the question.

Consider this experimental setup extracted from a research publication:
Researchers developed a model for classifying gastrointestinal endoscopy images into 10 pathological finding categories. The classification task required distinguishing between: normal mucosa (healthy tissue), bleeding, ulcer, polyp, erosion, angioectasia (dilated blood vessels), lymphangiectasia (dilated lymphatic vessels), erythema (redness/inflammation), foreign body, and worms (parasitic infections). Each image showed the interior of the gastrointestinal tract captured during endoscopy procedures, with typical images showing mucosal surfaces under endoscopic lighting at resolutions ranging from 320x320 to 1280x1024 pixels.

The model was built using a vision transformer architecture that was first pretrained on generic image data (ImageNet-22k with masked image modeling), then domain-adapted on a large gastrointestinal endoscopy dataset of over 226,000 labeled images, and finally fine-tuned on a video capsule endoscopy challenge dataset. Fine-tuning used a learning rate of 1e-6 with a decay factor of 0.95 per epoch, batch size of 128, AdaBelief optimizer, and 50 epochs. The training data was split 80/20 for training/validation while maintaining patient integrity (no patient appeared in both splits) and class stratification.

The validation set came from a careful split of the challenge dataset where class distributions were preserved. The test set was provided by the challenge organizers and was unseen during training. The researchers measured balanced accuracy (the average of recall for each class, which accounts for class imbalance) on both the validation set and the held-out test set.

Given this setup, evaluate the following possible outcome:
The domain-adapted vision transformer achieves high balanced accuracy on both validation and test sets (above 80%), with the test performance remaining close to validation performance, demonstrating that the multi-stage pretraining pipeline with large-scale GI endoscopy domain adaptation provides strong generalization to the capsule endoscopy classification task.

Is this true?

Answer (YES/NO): NO